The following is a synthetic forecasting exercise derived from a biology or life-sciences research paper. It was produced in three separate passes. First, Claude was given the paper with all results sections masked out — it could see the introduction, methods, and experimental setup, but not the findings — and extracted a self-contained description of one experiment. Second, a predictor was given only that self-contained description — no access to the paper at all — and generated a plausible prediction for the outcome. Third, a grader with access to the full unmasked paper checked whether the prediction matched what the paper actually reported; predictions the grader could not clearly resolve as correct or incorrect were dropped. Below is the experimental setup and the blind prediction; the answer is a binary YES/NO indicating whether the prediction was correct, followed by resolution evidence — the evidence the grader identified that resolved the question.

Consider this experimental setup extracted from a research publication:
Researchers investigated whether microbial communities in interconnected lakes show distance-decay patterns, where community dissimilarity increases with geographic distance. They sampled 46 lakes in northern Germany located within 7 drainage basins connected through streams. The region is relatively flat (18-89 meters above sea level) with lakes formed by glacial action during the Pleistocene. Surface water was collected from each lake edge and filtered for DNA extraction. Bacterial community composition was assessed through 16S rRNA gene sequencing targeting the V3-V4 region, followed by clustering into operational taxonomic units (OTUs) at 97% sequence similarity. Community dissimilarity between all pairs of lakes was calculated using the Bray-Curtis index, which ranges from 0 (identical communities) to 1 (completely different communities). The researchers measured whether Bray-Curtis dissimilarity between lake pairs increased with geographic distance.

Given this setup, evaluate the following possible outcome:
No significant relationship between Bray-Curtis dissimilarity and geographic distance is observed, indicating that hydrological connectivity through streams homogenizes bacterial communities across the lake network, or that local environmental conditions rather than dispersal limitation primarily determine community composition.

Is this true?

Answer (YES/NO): YES